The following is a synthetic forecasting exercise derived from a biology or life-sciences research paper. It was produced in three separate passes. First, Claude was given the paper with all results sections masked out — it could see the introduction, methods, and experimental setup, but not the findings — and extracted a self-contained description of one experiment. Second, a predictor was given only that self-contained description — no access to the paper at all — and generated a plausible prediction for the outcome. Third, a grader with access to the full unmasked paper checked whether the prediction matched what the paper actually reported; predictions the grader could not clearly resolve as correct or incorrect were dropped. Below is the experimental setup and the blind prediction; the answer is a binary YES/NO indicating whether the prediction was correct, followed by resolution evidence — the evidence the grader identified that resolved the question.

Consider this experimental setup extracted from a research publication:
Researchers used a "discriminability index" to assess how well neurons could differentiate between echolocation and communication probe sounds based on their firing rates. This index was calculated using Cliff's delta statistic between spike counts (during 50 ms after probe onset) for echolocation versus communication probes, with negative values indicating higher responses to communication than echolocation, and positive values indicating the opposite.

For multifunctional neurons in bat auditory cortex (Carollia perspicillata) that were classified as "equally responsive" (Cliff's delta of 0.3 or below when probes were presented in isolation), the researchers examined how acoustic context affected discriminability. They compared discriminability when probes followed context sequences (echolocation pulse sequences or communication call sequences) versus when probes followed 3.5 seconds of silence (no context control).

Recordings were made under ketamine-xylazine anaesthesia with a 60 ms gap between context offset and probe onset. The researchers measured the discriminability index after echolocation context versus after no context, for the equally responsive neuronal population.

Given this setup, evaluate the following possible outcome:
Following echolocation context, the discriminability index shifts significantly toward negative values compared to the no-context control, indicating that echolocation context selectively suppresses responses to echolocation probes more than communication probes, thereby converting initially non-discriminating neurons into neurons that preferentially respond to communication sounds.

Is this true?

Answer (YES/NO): YES